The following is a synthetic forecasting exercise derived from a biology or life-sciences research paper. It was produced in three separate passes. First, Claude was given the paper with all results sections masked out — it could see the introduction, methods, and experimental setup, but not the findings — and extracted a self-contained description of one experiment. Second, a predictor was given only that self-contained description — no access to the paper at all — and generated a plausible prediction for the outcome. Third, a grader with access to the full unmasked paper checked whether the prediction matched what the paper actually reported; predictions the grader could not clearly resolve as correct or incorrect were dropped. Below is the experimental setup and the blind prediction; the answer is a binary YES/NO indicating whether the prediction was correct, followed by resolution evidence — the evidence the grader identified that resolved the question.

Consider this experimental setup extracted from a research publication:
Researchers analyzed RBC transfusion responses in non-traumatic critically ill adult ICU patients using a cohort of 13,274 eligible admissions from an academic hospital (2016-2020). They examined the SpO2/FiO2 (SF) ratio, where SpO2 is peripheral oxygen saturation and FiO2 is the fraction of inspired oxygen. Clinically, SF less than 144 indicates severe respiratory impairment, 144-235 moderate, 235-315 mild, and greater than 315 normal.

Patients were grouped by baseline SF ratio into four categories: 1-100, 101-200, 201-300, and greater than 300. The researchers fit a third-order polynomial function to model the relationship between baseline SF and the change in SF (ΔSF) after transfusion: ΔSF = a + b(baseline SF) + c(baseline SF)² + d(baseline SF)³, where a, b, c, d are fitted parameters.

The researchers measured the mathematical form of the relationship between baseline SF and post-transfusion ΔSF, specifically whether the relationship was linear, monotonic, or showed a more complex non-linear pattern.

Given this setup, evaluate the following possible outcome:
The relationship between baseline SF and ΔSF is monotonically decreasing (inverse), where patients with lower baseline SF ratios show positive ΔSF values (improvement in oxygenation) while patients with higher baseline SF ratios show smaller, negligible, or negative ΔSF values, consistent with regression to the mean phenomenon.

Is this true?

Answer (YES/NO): YES